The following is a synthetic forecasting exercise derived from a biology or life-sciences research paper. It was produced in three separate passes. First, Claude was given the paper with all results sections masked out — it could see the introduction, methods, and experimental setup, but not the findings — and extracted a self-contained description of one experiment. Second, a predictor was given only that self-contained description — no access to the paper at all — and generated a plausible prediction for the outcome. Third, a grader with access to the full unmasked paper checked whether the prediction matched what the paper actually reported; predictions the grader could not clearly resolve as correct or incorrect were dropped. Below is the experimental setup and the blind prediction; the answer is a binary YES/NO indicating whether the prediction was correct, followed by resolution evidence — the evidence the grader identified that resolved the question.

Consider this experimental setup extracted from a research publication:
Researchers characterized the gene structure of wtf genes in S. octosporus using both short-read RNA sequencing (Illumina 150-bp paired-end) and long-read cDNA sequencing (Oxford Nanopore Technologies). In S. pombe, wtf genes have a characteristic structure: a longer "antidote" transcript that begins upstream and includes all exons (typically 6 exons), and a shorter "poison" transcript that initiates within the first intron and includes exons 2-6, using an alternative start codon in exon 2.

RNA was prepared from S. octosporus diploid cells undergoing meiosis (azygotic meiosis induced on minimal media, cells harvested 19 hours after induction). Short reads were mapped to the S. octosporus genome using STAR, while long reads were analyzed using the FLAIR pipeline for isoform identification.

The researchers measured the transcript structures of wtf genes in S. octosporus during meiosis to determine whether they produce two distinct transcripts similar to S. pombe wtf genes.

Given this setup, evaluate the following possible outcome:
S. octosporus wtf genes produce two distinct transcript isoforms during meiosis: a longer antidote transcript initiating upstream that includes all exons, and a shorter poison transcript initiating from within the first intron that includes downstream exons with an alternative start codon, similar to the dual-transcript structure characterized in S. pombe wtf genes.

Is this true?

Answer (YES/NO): YES